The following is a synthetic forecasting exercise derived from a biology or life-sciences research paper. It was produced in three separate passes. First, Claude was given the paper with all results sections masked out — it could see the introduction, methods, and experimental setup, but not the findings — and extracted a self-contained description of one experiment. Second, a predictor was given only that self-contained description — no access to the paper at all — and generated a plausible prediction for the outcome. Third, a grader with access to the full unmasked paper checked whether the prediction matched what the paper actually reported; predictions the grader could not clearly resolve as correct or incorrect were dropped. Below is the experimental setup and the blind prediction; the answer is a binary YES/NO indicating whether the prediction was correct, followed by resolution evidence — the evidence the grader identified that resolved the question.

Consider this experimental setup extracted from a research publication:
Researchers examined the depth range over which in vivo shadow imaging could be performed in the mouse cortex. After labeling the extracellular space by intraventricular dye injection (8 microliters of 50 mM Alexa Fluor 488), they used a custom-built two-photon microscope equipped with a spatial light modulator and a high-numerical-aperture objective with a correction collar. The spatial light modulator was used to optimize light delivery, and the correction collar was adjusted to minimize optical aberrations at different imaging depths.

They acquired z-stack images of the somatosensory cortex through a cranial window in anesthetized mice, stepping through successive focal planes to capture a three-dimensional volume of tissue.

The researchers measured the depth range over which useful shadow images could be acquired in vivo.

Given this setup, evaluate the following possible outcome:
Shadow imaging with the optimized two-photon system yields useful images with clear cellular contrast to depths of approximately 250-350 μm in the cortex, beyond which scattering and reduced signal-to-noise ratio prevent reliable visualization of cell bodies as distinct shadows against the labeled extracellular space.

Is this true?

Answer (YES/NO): NO